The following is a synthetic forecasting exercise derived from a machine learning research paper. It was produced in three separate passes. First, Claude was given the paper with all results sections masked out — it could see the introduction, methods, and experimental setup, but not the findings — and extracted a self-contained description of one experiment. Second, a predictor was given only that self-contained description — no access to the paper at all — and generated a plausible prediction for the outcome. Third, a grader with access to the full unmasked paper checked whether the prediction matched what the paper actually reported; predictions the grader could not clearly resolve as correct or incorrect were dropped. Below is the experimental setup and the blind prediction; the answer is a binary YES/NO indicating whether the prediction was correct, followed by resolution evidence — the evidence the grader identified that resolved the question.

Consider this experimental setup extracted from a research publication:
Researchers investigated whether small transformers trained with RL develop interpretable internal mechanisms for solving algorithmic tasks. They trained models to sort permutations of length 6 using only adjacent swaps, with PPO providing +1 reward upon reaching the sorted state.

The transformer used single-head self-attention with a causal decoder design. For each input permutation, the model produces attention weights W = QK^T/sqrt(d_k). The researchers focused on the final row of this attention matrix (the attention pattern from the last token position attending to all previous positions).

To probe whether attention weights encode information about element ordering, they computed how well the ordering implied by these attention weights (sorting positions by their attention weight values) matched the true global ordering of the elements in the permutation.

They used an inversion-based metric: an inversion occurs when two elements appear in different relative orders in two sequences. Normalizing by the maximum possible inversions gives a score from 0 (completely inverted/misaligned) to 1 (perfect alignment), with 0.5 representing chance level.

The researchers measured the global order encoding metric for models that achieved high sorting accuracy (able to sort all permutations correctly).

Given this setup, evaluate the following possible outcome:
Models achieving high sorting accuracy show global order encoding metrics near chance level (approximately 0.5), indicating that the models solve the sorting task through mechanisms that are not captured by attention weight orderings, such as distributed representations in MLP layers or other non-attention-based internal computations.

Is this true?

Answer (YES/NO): NO